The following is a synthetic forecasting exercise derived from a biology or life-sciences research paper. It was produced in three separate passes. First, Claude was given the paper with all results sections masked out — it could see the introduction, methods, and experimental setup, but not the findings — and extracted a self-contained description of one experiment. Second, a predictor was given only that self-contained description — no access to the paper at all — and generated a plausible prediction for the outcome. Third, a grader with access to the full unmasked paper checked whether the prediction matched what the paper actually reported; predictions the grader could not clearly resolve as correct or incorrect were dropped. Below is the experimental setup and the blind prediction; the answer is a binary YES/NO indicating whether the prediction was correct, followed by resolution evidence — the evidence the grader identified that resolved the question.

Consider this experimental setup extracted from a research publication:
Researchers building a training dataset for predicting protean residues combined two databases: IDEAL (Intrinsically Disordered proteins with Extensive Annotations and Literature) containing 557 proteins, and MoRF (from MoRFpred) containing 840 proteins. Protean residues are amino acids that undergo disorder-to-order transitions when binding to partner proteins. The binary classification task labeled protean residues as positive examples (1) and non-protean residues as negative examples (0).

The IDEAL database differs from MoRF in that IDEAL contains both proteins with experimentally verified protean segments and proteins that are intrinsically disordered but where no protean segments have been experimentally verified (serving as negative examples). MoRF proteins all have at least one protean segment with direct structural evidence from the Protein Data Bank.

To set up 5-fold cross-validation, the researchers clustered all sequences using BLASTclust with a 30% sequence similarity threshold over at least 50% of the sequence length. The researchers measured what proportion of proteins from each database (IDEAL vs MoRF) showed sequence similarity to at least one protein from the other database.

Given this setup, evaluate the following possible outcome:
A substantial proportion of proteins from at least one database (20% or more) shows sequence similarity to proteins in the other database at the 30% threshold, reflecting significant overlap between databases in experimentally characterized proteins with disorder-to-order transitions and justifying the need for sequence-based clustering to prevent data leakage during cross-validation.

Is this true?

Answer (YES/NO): YES